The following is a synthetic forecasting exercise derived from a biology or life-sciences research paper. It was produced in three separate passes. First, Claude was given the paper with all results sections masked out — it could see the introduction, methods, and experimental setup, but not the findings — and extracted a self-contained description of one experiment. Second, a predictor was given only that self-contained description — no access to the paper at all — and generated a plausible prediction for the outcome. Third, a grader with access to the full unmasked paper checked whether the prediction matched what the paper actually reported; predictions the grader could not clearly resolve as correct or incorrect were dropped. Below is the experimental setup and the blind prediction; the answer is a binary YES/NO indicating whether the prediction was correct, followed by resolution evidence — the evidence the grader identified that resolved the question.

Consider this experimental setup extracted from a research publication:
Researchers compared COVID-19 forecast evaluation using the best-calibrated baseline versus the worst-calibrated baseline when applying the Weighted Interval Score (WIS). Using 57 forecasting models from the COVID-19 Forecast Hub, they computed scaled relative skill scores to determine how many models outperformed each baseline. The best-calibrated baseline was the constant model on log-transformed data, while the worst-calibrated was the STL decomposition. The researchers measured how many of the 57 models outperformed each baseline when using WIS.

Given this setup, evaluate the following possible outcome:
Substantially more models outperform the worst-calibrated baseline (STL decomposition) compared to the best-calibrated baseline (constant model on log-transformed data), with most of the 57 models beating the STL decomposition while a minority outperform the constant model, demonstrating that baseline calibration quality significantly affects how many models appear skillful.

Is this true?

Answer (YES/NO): NO